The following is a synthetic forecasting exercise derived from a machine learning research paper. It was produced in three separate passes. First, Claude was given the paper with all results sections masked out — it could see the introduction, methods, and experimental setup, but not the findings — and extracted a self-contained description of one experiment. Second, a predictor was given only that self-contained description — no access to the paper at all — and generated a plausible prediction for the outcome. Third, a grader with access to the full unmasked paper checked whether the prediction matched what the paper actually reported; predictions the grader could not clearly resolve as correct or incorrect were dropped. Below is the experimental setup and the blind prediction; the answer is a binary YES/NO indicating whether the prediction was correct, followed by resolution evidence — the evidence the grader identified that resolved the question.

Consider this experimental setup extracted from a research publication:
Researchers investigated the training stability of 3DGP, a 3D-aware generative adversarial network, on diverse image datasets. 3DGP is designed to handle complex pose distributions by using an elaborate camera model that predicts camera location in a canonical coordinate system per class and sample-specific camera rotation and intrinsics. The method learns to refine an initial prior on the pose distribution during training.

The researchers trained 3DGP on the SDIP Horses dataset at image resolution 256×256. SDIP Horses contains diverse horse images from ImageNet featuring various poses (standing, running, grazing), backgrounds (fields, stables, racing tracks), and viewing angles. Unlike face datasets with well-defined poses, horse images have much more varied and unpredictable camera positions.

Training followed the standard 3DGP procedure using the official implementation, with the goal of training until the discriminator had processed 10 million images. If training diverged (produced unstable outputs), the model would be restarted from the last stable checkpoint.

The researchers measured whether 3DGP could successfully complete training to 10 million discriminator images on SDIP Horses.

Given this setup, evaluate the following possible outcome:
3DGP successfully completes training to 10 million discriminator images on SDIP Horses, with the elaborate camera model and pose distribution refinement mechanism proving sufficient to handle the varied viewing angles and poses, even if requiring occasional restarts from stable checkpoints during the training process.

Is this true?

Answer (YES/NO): NO